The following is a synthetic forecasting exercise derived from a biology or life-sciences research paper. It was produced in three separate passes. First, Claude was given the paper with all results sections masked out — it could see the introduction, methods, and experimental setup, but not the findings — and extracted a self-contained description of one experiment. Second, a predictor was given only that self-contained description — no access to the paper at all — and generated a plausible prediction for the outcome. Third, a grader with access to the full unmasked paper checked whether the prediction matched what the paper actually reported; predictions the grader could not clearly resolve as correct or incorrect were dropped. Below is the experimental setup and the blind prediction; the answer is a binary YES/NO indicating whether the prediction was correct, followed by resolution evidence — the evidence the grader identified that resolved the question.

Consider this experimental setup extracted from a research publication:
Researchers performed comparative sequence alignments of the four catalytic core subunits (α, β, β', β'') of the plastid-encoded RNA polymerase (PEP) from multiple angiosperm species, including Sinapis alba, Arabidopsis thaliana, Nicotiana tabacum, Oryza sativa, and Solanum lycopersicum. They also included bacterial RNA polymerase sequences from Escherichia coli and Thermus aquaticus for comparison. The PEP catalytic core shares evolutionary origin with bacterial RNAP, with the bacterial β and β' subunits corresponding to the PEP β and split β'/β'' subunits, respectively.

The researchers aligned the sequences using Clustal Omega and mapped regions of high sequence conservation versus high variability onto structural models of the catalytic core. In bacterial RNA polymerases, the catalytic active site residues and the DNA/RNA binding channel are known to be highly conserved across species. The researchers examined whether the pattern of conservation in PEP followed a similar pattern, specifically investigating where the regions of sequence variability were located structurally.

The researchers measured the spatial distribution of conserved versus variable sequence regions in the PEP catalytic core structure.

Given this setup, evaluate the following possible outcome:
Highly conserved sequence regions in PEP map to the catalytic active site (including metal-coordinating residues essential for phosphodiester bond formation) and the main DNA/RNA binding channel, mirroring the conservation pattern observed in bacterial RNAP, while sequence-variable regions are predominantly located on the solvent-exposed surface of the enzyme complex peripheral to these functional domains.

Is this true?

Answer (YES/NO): YES